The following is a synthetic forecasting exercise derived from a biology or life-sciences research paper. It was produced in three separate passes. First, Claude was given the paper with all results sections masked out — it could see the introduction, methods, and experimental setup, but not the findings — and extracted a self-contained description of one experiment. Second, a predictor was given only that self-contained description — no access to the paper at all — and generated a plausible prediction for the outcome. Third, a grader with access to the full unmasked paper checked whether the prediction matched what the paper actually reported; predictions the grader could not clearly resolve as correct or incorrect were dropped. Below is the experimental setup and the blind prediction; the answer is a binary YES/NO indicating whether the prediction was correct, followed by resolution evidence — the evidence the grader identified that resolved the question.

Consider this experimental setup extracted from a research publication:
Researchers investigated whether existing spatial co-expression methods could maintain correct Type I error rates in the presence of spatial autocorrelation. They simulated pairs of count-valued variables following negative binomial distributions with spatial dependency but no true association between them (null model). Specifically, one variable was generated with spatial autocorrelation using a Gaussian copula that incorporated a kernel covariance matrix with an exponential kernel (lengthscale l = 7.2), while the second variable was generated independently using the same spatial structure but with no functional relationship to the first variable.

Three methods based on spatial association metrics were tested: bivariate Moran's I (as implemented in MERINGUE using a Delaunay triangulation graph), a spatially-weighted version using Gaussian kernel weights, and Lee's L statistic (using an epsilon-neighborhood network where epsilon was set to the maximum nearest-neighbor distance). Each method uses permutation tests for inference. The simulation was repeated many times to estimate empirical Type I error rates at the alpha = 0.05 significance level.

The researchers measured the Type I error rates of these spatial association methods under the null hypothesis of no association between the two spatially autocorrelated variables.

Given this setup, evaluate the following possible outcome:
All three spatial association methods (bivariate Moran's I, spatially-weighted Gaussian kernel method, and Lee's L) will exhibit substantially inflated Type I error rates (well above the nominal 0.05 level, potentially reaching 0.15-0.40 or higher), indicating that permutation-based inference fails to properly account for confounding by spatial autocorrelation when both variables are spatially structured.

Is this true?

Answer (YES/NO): YES